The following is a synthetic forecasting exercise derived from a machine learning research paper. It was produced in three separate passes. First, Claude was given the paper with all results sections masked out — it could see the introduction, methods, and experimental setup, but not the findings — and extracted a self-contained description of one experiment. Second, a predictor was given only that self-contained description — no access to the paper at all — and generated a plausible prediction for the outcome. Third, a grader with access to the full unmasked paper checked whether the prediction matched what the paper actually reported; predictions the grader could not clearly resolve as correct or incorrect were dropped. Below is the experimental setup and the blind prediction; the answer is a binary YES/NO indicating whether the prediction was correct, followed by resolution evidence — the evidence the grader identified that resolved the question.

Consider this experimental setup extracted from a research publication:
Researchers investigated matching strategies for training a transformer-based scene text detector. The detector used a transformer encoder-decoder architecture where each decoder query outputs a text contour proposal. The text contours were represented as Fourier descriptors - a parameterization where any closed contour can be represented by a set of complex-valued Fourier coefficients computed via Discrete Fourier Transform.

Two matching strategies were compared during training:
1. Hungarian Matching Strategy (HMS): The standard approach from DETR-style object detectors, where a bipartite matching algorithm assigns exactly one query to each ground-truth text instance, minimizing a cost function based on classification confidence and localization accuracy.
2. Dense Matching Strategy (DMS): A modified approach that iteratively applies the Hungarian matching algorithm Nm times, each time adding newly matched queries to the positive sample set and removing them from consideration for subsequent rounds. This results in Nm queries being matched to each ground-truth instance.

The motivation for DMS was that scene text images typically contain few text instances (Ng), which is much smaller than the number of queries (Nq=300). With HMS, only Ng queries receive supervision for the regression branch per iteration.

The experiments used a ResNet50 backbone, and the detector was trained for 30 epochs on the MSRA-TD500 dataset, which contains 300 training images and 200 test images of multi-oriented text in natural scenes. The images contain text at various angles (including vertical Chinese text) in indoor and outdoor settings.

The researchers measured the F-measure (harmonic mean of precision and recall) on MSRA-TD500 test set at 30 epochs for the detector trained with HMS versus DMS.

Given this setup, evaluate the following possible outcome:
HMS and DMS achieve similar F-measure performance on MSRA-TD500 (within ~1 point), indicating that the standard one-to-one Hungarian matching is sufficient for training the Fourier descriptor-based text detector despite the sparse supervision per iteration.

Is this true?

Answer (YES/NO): NO